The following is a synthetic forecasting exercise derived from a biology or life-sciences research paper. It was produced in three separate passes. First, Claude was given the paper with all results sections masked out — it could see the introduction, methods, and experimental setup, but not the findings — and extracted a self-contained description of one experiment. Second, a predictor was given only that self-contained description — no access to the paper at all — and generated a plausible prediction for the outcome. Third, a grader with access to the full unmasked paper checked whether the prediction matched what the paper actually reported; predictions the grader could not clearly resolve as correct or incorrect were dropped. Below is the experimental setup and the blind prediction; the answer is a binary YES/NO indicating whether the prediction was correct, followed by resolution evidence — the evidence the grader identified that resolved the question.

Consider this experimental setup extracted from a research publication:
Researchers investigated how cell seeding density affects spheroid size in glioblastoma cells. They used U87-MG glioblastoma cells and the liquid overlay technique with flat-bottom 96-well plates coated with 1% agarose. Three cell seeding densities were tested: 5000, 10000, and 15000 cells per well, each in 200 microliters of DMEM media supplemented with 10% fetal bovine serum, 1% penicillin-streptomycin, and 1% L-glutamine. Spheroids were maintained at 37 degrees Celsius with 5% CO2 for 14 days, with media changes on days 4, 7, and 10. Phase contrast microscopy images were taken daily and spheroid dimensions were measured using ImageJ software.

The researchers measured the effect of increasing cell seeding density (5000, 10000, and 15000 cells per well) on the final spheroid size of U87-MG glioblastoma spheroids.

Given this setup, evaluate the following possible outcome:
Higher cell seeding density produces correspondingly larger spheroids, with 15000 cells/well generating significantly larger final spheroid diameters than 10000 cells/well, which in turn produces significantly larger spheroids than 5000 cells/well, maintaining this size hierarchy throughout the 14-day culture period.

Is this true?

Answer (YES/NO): YES